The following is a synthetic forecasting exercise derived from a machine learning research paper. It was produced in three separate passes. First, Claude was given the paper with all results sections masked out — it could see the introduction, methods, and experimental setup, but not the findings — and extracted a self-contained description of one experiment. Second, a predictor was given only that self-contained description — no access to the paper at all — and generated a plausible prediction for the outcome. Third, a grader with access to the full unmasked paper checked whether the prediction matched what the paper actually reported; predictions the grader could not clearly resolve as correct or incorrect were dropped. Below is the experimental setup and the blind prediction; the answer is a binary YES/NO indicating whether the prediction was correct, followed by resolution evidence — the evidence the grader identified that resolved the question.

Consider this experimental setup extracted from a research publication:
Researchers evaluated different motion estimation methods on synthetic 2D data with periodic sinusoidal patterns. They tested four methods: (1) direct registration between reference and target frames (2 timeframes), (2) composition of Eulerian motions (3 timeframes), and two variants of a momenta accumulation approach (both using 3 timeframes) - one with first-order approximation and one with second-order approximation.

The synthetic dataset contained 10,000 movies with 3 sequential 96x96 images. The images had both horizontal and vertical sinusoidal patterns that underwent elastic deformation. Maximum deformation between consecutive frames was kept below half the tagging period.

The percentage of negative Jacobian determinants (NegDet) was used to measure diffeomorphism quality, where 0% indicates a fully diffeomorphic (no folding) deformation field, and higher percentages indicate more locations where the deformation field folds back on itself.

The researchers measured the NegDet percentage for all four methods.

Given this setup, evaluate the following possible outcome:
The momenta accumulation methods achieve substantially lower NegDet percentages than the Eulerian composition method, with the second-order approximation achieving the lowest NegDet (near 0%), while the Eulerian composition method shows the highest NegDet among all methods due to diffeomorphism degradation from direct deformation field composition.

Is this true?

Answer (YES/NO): NO